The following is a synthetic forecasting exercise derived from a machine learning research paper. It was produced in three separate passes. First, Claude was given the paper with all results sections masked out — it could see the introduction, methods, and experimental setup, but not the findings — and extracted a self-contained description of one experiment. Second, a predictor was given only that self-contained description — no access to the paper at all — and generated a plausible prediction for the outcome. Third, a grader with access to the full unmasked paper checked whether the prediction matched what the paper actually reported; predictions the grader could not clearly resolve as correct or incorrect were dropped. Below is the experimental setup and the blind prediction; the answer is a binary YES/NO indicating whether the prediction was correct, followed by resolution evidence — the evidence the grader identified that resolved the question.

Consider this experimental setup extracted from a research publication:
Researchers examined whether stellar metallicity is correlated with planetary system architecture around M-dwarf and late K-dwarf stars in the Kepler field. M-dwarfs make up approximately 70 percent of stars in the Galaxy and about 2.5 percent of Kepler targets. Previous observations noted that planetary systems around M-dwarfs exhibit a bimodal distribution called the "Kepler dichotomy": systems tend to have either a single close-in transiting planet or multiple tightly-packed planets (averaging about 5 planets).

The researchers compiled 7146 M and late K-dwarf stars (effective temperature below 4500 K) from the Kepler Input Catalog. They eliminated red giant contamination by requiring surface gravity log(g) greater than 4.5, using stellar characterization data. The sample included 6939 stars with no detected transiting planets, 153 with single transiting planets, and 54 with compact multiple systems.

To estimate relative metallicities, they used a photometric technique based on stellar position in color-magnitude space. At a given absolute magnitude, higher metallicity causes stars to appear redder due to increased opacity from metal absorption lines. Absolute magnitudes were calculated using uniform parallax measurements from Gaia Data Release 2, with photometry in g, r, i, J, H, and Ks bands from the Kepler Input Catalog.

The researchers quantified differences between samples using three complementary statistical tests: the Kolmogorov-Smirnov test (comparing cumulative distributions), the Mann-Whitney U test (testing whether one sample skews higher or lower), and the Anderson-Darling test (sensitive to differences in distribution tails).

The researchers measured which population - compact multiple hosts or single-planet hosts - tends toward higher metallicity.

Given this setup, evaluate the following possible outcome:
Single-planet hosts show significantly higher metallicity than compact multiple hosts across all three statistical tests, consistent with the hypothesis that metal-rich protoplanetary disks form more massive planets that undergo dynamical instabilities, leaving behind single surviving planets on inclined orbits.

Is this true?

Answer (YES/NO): NO